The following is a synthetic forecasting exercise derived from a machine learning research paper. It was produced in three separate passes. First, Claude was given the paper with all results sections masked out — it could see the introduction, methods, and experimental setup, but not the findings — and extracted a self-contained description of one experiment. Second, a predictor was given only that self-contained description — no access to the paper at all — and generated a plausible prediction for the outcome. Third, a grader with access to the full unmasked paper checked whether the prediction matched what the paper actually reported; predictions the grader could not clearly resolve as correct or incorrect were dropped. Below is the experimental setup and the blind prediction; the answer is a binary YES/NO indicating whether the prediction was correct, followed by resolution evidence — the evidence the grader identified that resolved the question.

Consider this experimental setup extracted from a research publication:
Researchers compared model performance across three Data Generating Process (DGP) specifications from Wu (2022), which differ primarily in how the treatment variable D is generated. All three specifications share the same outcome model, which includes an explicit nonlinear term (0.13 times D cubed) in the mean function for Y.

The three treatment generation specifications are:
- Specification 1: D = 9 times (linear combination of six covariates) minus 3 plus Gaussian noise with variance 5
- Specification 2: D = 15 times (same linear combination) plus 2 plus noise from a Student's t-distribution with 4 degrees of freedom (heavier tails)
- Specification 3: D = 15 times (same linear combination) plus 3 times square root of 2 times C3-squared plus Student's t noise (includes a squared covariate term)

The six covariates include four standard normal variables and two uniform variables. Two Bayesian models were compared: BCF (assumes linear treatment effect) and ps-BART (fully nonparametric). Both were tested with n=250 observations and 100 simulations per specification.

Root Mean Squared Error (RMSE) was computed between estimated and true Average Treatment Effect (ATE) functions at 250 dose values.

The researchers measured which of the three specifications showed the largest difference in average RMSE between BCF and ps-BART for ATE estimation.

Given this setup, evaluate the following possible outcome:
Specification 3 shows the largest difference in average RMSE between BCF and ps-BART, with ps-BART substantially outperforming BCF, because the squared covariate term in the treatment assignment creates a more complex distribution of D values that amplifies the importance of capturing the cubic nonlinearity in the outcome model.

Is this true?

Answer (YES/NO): YES